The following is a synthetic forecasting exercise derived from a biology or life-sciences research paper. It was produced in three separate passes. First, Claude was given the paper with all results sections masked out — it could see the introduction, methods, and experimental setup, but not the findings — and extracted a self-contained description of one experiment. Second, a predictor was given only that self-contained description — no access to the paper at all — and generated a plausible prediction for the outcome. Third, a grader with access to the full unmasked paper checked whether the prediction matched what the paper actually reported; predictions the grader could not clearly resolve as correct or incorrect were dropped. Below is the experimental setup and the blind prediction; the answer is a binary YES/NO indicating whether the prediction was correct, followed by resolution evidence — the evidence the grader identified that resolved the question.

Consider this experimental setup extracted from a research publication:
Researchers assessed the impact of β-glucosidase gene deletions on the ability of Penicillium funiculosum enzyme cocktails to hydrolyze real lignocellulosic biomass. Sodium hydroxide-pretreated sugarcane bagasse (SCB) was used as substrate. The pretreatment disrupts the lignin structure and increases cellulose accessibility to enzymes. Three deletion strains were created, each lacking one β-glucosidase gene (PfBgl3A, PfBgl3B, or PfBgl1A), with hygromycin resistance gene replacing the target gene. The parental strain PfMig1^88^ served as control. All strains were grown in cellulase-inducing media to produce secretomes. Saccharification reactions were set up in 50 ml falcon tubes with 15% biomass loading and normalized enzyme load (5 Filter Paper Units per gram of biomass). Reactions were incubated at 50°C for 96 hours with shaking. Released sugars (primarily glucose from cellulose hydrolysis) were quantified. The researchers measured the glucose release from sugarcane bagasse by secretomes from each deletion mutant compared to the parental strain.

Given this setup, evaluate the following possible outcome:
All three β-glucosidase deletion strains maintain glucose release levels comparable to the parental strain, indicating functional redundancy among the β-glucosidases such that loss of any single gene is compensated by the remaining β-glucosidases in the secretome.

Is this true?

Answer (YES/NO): NO